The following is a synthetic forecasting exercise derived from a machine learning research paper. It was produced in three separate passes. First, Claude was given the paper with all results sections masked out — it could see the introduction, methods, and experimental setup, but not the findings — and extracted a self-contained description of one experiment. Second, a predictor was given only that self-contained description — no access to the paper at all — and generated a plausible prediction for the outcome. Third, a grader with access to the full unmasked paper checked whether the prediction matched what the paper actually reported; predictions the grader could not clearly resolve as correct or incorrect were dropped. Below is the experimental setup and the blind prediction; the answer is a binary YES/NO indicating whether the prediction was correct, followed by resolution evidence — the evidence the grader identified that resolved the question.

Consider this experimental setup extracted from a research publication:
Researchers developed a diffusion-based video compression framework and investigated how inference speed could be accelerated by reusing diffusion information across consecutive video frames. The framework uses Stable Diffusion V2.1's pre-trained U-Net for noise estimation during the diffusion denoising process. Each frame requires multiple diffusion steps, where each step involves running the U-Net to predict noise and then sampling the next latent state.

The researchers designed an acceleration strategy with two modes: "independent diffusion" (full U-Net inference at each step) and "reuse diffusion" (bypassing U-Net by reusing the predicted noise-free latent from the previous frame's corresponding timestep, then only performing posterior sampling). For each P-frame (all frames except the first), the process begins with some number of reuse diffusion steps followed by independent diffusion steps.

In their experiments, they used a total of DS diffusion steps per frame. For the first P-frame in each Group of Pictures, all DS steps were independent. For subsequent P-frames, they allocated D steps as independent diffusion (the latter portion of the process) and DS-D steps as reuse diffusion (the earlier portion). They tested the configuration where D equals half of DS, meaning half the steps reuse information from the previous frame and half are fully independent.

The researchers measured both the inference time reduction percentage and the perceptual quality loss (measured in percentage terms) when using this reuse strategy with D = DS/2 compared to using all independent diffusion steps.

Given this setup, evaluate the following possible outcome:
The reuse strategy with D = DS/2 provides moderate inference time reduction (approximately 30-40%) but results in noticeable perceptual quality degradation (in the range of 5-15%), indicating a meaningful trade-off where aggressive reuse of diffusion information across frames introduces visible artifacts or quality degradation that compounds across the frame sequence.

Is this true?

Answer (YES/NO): NO